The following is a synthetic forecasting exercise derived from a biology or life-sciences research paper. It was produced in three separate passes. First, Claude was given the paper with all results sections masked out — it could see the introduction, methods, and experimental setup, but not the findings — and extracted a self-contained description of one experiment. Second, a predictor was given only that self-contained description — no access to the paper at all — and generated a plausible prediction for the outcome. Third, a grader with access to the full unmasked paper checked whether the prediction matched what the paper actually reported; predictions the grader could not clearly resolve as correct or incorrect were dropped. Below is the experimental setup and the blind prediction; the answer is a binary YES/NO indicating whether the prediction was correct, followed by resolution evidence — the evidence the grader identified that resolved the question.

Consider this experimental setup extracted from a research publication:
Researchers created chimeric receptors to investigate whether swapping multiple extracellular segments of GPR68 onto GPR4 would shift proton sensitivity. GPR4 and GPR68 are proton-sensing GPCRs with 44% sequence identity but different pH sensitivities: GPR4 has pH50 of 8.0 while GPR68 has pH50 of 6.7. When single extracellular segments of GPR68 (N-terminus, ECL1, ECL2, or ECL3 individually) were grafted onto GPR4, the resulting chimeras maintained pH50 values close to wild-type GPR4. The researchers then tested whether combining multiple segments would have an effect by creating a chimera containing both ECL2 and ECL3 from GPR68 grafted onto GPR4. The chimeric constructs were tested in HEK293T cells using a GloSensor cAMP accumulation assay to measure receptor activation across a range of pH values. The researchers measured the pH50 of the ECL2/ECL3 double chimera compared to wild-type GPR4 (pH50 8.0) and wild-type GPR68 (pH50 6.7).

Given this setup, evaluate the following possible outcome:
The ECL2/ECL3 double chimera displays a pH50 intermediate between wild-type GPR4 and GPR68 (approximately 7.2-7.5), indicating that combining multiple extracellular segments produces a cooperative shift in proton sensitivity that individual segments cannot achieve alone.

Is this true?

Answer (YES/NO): YES